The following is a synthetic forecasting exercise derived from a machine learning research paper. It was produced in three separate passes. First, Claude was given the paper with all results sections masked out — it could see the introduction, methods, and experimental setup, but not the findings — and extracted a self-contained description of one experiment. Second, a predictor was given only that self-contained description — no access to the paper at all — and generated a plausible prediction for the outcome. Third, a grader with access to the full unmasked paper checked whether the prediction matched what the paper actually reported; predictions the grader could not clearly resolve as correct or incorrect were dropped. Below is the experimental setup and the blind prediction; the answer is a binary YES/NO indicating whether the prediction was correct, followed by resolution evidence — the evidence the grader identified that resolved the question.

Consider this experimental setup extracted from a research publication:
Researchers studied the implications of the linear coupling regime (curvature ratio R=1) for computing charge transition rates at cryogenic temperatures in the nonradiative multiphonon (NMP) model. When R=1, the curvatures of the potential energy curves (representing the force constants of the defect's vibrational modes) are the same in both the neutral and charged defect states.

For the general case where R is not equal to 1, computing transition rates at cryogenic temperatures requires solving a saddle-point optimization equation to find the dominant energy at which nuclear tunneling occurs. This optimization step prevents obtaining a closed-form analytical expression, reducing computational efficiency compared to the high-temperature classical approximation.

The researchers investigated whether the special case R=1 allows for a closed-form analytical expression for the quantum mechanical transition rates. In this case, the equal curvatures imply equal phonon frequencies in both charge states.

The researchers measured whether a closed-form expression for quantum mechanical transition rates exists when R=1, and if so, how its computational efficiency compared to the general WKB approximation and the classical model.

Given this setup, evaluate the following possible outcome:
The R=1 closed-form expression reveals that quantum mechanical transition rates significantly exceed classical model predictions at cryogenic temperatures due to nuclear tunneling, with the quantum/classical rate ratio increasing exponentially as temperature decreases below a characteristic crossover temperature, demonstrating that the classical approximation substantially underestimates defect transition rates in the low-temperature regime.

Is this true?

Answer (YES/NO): YES